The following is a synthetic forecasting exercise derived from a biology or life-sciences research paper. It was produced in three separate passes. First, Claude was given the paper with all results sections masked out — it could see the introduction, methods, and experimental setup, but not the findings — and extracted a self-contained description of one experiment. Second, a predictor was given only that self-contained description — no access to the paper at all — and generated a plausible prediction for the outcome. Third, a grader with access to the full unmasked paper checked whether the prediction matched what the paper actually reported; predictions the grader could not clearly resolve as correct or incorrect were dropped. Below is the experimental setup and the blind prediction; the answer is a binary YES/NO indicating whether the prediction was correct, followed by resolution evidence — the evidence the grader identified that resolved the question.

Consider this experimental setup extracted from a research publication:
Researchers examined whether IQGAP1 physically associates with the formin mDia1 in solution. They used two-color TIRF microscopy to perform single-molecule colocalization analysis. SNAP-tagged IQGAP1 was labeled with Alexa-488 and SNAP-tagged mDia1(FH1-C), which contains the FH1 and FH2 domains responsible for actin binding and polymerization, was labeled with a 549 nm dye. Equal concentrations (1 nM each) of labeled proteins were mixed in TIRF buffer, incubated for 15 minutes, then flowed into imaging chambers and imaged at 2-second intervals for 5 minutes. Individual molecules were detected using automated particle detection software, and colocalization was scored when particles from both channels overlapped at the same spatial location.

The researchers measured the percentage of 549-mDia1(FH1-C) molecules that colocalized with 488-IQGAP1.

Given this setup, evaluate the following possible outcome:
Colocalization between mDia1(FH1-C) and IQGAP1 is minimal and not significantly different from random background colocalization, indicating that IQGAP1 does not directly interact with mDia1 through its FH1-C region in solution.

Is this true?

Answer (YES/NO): NO